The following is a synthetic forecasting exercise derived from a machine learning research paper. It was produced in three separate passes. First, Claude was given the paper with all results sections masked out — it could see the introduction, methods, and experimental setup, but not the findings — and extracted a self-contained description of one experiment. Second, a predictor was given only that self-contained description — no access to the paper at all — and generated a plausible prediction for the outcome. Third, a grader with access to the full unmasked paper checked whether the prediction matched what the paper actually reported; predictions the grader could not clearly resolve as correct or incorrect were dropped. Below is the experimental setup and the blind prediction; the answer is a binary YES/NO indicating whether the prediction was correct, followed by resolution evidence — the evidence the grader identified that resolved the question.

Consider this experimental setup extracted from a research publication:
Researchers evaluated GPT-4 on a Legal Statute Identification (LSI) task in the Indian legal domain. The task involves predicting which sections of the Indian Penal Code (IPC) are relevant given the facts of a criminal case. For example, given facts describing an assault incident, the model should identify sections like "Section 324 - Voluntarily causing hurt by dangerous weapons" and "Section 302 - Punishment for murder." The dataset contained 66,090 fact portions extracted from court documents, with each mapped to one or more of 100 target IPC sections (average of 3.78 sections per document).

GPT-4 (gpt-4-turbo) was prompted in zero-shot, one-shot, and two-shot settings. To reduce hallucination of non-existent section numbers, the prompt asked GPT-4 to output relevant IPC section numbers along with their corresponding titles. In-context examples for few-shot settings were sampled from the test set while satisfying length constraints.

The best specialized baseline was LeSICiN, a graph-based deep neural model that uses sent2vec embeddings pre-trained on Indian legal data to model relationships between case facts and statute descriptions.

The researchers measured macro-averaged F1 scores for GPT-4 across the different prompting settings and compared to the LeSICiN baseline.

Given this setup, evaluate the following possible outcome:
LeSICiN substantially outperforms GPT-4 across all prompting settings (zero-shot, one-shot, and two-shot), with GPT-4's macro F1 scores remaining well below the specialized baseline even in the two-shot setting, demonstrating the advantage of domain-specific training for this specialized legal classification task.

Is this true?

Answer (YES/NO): YES